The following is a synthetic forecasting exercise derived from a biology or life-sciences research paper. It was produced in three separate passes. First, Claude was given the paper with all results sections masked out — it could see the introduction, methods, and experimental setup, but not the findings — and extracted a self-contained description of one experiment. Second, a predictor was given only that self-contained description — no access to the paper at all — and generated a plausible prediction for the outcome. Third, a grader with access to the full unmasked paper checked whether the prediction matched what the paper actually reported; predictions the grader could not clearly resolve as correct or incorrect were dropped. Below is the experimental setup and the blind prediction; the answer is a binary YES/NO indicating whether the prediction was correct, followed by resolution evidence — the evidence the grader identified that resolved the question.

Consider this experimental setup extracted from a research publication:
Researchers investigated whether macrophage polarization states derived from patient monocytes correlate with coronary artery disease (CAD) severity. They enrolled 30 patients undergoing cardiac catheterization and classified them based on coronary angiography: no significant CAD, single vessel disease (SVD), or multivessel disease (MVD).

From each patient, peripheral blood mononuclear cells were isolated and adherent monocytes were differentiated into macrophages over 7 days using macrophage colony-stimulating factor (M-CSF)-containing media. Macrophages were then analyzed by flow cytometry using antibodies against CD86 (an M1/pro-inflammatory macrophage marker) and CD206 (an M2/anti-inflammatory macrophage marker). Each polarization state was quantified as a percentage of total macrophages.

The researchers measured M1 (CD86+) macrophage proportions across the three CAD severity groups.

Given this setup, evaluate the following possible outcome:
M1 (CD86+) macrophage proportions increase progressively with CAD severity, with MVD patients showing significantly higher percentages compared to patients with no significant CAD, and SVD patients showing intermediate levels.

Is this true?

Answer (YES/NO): NO